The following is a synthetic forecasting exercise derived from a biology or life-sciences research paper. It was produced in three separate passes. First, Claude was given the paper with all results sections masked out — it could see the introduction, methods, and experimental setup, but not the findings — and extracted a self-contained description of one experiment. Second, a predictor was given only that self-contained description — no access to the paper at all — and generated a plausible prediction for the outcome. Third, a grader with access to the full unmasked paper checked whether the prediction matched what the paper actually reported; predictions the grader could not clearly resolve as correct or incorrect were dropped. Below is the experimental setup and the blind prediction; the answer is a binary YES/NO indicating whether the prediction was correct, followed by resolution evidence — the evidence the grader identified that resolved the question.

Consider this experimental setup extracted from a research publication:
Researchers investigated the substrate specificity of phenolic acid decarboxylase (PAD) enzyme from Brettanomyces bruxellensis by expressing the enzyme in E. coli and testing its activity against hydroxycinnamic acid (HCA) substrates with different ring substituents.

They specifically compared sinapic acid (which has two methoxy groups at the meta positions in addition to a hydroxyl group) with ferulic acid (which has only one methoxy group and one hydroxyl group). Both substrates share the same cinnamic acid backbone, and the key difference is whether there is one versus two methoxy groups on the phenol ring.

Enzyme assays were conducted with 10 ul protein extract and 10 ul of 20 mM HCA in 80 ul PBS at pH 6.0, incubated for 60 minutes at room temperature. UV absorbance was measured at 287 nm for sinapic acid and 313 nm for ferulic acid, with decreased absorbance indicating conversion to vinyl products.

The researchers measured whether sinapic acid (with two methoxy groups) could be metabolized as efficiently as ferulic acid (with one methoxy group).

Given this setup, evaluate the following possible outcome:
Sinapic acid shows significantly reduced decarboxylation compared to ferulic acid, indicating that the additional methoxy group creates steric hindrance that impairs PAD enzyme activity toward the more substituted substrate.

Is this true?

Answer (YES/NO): YES